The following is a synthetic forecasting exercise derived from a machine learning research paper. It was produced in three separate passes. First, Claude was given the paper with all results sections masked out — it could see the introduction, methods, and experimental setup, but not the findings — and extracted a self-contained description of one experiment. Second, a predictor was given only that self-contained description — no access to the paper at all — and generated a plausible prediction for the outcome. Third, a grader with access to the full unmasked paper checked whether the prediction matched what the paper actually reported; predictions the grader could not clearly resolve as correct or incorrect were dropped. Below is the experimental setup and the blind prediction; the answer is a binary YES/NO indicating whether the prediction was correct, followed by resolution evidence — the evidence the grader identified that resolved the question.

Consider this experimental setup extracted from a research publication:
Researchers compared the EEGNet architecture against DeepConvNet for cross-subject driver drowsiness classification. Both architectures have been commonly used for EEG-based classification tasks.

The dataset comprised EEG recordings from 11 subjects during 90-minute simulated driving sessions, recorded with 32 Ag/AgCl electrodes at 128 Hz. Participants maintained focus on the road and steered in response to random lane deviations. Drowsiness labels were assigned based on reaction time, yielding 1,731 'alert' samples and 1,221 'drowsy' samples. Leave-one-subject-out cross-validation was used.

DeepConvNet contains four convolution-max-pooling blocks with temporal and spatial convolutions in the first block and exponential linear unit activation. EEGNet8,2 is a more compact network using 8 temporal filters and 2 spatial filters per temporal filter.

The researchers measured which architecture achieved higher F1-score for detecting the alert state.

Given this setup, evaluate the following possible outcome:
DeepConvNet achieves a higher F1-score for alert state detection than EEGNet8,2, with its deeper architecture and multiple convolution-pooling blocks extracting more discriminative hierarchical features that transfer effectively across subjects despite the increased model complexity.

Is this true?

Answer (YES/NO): NO